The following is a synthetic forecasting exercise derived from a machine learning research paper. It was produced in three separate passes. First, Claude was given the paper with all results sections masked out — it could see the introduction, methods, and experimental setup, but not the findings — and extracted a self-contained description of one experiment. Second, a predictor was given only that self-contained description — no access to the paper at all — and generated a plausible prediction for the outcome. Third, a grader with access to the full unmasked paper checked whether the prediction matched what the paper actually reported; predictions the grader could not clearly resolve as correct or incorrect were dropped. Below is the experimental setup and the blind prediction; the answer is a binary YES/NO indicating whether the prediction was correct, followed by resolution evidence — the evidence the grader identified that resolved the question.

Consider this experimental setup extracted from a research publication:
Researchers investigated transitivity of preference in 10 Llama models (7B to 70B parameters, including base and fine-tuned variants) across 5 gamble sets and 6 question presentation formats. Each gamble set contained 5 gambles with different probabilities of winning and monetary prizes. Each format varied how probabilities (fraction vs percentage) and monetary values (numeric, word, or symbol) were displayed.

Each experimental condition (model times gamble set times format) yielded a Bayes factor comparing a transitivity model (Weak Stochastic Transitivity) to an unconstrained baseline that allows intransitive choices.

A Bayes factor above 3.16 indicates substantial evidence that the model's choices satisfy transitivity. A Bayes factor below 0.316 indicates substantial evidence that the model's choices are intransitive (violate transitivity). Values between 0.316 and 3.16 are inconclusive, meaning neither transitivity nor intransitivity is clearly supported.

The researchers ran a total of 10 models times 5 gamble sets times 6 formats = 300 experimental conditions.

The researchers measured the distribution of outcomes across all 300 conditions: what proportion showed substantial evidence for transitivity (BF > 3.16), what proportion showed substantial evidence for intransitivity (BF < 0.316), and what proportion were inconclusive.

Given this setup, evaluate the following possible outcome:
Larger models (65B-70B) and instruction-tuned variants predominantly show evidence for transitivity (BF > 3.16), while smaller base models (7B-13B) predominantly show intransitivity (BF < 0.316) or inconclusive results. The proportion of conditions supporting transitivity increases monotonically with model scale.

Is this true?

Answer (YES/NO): NO